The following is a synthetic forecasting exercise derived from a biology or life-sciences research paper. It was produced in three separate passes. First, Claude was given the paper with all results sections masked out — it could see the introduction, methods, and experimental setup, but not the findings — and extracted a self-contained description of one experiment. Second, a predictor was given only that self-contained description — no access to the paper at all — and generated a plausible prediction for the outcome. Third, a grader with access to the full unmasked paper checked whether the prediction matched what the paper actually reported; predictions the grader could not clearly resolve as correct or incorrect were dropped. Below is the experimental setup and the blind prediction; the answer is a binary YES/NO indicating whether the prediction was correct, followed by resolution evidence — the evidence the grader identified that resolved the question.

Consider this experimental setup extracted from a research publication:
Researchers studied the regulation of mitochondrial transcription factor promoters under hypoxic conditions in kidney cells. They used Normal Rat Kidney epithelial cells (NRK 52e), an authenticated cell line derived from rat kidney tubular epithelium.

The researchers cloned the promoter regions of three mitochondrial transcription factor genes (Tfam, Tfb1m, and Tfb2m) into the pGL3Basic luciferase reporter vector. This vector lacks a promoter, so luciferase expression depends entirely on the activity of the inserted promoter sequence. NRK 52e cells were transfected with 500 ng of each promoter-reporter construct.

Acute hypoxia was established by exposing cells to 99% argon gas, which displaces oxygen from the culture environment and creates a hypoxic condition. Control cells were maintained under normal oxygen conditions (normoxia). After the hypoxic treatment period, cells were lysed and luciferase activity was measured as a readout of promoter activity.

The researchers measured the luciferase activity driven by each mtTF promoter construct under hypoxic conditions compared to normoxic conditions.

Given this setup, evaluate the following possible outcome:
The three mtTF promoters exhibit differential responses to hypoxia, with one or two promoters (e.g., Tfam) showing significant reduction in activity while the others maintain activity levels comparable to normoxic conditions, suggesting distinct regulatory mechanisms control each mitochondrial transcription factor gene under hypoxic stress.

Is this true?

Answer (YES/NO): NO